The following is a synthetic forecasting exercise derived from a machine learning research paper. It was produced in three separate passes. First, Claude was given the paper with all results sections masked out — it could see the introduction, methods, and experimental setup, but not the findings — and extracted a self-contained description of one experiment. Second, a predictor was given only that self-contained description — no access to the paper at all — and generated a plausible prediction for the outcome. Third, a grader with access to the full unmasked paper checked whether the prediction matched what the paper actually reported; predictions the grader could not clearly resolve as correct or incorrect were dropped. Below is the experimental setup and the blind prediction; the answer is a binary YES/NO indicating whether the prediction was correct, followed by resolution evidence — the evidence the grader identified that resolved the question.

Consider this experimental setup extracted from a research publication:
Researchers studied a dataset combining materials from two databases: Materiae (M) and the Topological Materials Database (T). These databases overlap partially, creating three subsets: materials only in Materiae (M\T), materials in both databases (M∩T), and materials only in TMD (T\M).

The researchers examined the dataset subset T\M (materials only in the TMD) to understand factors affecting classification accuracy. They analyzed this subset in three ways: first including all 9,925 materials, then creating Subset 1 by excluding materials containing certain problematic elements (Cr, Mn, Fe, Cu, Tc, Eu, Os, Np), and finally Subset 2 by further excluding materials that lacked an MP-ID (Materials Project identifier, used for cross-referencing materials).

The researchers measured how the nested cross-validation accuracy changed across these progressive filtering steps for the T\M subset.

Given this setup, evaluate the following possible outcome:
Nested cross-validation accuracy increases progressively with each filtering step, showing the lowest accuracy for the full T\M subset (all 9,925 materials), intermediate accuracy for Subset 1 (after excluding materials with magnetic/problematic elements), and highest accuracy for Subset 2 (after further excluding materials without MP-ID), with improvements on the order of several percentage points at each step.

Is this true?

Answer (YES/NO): NO